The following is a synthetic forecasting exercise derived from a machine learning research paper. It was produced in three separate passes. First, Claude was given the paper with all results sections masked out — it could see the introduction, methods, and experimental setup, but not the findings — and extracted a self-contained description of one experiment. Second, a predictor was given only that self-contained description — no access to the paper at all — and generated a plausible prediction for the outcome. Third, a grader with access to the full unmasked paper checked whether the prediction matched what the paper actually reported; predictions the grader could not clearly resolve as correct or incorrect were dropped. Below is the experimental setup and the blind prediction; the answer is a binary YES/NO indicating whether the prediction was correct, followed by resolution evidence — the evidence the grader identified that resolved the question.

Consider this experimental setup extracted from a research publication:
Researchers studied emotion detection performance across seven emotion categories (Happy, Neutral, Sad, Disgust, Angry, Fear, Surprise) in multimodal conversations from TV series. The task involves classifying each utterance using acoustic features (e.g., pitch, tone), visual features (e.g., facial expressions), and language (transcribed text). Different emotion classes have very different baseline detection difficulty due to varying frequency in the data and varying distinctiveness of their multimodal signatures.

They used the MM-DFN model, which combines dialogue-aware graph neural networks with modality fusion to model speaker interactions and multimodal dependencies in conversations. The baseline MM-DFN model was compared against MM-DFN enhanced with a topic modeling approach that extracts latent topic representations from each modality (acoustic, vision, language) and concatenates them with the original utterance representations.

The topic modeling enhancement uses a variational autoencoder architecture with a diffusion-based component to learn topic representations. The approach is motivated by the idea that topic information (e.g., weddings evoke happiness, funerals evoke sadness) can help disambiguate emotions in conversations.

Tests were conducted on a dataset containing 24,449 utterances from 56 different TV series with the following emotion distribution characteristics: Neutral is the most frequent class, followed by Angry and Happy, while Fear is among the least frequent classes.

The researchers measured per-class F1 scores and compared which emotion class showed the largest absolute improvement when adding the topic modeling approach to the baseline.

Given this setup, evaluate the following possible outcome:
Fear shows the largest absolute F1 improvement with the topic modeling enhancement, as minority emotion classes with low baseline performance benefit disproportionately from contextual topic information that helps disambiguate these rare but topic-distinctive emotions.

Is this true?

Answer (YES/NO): YES